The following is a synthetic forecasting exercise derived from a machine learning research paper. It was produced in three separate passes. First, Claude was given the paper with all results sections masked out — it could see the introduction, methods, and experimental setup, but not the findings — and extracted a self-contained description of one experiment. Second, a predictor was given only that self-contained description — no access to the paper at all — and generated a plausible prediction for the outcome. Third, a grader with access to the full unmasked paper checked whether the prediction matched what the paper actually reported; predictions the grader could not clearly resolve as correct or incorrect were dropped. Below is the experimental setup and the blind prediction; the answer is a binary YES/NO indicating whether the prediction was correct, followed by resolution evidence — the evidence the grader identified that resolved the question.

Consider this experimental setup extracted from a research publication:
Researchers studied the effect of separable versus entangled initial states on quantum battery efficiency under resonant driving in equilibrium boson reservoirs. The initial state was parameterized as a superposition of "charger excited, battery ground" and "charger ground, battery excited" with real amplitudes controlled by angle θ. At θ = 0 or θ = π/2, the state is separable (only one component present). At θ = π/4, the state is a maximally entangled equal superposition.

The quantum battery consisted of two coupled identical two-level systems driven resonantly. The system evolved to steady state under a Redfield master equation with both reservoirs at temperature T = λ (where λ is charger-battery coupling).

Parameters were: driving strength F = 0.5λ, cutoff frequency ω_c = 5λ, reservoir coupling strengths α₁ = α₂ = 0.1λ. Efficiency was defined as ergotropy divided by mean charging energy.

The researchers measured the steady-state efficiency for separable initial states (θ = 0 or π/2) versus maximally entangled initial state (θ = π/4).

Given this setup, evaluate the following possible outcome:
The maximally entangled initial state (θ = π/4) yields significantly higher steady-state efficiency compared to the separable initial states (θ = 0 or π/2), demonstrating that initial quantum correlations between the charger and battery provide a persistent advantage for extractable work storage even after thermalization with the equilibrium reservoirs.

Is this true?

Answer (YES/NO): YES